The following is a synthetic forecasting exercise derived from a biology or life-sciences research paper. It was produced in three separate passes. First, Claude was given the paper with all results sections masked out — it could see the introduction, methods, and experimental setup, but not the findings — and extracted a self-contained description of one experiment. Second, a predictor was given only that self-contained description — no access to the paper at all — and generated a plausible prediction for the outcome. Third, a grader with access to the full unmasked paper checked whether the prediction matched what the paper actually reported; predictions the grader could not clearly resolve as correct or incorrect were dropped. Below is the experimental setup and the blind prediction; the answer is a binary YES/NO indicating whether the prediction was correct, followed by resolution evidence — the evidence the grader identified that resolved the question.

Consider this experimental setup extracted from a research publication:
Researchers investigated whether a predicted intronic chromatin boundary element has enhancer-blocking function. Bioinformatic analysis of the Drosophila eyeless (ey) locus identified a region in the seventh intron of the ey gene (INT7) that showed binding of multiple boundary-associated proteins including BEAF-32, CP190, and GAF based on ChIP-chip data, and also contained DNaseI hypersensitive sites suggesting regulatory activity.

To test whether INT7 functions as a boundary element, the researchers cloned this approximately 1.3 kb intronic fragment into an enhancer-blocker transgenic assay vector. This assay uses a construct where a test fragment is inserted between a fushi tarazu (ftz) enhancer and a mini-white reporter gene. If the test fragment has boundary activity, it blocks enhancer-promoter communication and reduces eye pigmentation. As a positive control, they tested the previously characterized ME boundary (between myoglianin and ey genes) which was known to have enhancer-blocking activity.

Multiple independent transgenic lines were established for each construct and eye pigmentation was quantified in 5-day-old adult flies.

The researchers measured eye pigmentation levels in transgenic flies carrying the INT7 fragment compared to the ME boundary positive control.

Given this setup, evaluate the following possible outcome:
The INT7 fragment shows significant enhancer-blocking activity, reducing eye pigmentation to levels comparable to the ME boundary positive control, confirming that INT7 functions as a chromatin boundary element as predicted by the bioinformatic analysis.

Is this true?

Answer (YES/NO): NO